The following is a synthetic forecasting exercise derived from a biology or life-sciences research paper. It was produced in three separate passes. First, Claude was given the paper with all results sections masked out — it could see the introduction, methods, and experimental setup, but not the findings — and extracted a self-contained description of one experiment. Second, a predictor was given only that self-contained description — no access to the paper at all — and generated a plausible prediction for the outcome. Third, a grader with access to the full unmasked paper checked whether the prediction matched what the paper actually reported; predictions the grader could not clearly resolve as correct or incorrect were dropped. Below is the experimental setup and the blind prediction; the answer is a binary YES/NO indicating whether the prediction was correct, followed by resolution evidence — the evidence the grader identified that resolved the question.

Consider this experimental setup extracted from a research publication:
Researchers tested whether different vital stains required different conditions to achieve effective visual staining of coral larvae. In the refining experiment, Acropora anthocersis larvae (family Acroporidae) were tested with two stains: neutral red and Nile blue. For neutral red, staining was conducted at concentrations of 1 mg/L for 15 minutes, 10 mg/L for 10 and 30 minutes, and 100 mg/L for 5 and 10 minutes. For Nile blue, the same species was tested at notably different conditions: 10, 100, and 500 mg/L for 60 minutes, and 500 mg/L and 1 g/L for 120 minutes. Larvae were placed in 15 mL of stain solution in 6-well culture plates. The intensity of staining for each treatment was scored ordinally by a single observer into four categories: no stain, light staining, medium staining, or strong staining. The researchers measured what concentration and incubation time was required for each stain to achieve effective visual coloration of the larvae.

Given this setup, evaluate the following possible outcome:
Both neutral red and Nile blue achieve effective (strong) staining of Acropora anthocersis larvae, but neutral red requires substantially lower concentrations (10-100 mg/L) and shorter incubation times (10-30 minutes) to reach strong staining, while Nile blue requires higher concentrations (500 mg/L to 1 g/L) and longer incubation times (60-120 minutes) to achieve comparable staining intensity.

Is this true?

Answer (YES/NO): NO